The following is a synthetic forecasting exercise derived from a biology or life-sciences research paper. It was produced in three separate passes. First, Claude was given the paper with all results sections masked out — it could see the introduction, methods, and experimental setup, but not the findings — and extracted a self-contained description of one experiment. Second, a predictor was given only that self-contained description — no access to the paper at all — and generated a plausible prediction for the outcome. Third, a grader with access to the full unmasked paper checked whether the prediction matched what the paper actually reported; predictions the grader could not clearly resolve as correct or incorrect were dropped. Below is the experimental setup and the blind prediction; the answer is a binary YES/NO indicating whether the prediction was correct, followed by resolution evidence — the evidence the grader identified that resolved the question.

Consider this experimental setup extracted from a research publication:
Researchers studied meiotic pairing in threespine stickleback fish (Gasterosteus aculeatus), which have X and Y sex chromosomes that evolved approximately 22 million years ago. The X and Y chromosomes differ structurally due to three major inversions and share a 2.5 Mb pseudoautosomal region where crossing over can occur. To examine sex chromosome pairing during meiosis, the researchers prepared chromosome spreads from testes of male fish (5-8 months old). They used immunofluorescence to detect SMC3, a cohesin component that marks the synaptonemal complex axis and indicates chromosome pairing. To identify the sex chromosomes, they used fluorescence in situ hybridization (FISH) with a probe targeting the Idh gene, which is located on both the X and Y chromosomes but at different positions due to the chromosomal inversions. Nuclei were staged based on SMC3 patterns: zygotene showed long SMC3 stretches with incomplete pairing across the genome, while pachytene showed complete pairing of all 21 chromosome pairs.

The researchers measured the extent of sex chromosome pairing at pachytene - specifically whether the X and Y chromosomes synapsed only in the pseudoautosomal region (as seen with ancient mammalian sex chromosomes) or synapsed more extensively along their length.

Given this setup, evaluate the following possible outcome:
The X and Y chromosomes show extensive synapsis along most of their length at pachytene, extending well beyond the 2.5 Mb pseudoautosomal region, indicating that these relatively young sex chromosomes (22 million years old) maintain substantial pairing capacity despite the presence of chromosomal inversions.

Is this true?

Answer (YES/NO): YES